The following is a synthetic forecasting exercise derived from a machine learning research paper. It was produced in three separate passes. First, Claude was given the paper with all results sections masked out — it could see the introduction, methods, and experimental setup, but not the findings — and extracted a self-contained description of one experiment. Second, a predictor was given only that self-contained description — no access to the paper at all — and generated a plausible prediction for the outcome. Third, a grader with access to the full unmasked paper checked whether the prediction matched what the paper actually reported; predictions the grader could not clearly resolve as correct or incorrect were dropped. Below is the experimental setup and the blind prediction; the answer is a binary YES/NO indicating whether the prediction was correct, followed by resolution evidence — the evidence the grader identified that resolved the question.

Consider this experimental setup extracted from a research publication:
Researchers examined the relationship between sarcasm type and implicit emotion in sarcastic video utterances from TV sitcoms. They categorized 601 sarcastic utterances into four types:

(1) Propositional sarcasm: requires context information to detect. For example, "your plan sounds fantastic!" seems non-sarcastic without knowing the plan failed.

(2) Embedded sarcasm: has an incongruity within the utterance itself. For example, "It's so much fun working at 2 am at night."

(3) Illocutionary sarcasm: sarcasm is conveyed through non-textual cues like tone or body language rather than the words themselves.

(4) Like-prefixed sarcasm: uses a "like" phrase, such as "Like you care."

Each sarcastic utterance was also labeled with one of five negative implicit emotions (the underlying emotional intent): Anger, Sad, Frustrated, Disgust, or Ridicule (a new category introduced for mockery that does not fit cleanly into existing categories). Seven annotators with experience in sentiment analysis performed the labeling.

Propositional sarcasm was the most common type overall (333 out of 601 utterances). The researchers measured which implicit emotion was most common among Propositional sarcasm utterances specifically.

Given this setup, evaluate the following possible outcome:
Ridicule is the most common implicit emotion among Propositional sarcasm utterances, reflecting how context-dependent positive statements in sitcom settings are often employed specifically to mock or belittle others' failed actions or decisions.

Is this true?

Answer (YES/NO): YES